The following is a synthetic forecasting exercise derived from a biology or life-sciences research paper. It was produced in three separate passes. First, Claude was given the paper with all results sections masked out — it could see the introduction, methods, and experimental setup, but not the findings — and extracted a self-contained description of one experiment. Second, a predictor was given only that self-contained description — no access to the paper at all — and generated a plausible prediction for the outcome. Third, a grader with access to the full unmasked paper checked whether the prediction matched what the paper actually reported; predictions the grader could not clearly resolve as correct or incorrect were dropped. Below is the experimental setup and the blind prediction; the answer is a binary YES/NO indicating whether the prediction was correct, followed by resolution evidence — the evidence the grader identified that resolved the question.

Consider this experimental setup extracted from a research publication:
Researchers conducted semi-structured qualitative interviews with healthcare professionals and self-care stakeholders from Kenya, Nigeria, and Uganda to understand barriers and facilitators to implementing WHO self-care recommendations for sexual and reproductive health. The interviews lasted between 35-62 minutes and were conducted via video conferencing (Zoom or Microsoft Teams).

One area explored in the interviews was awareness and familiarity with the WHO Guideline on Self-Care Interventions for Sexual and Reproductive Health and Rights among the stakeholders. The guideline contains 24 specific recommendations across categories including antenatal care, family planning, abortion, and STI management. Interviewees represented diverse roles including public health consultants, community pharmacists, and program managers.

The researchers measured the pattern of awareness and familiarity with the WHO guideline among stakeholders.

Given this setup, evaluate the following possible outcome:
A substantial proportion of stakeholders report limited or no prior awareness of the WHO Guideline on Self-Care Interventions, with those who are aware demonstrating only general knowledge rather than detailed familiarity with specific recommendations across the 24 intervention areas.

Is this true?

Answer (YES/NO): NO